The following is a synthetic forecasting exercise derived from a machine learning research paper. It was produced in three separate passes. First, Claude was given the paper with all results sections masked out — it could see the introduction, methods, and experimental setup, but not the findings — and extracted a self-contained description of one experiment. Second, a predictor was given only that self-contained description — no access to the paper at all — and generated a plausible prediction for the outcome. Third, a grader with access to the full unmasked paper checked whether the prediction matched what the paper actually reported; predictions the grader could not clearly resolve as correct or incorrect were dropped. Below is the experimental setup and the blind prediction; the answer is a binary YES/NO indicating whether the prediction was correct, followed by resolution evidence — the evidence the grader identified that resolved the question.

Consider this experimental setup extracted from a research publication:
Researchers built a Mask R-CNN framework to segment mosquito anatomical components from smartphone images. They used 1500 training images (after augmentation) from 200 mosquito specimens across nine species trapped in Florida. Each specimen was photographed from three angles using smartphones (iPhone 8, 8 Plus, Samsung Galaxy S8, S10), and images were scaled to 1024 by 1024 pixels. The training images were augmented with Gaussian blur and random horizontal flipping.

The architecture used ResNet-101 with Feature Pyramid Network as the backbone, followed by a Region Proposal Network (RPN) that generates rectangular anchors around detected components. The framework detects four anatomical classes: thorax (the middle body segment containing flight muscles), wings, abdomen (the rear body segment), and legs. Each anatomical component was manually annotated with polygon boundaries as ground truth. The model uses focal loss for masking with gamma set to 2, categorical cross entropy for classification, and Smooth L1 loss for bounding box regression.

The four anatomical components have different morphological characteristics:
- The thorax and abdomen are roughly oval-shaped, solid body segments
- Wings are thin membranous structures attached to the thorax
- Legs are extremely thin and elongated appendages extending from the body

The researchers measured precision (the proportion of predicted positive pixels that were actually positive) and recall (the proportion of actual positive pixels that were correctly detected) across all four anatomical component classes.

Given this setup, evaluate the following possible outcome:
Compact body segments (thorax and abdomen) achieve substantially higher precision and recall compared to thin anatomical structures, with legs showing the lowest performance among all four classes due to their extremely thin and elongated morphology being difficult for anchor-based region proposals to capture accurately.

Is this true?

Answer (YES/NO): NO